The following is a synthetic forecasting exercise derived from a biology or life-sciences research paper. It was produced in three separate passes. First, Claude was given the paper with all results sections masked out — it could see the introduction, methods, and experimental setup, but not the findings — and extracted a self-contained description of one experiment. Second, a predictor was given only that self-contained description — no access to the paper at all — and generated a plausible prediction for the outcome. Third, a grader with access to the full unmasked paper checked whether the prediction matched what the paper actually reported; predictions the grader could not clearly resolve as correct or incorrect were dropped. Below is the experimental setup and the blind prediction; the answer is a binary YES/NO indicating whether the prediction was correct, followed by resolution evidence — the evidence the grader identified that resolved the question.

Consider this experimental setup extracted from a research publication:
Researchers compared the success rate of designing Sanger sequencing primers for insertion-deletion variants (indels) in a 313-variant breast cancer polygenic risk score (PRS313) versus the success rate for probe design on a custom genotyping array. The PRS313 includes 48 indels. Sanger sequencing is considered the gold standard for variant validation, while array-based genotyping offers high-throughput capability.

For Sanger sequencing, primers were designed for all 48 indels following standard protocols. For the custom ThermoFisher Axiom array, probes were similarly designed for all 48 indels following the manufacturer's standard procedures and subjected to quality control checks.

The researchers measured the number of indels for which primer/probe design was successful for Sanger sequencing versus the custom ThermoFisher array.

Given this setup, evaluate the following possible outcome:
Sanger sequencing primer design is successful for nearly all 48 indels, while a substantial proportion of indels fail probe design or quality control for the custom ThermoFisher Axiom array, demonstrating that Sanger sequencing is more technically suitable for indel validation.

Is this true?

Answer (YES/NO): YES